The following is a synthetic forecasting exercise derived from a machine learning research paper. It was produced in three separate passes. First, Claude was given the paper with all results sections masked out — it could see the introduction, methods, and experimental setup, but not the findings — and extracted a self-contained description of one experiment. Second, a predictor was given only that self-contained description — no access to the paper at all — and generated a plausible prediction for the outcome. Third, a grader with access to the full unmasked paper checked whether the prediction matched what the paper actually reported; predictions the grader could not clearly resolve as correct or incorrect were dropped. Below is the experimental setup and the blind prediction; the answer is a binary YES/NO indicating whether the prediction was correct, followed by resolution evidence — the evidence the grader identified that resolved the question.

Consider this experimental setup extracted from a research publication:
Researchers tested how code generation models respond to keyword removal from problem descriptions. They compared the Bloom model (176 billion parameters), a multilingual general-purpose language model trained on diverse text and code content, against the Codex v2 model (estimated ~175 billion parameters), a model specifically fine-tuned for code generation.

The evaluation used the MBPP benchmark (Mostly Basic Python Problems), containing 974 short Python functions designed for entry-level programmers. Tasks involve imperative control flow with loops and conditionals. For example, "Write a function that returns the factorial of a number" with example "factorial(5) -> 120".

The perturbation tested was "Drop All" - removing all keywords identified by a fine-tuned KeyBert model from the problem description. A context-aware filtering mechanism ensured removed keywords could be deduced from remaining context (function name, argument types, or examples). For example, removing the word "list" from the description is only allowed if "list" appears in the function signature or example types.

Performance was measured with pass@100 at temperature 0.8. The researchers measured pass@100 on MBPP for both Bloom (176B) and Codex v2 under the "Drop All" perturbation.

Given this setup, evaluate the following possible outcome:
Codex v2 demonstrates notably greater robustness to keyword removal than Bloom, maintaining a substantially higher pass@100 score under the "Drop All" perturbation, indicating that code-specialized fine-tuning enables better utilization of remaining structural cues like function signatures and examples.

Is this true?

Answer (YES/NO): YES